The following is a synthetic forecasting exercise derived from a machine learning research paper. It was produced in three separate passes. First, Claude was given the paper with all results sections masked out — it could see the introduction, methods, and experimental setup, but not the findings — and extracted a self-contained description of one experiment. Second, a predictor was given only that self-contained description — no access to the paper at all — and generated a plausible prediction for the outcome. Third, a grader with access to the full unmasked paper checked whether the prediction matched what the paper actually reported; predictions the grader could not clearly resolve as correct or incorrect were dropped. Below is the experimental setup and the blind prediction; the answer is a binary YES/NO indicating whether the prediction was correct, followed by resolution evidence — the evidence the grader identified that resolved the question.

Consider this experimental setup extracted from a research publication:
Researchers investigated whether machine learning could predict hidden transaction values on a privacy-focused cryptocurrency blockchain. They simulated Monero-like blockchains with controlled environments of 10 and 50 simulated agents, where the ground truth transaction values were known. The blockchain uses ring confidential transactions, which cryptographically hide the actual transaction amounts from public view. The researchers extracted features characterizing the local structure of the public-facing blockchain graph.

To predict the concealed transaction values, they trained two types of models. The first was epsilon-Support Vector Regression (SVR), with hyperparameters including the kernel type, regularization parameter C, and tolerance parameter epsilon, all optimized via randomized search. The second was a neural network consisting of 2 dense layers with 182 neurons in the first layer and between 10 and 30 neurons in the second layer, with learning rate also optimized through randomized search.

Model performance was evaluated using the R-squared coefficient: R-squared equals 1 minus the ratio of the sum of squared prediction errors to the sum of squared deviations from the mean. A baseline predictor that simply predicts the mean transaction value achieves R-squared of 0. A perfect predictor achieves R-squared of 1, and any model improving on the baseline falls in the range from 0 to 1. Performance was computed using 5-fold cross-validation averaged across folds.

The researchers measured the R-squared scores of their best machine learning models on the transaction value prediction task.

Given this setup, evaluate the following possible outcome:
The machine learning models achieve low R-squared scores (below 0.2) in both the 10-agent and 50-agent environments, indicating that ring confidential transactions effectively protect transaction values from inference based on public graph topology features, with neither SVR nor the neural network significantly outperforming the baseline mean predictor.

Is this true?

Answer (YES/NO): NO